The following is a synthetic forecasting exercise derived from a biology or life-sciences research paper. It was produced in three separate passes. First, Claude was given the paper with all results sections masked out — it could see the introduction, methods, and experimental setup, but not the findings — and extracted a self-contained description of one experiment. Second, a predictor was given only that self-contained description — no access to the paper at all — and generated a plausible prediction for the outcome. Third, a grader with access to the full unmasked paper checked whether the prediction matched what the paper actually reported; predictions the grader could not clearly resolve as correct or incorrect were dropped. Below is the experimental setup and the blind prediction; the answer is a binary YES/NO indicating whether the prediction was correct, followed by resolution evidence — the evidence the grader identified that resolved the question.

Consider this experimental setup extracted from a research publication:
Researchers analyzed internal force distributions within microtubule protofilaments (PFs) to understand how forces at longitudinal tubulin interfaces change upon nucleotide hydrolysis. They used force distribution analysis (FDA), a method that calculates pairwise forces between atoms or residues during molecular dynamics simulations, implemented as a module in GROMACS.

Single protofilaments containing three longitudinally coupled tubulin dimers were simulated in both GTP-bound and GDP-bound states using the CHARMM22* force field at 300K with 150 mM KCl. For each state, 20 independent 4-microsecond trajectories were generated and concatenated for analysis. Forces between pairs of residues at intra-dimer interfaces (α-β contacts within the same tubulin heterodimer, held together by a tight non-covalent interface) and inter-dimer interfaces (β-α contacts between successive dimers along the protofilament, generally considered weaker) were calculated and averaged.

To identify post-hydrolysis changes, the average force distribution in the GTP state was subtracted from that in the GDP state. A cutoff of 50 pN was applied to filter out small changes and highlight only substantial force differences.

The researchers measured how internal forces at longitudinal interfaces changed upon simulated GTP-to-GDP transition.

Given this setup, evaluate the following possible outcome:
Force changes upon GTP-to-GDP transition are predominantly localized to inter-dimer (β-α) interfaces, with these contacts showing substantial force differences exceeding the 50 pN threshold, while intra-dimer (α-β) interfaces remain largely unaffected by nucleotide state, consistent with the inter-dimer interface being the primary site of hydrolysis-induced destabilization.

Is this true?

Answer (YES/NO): NO